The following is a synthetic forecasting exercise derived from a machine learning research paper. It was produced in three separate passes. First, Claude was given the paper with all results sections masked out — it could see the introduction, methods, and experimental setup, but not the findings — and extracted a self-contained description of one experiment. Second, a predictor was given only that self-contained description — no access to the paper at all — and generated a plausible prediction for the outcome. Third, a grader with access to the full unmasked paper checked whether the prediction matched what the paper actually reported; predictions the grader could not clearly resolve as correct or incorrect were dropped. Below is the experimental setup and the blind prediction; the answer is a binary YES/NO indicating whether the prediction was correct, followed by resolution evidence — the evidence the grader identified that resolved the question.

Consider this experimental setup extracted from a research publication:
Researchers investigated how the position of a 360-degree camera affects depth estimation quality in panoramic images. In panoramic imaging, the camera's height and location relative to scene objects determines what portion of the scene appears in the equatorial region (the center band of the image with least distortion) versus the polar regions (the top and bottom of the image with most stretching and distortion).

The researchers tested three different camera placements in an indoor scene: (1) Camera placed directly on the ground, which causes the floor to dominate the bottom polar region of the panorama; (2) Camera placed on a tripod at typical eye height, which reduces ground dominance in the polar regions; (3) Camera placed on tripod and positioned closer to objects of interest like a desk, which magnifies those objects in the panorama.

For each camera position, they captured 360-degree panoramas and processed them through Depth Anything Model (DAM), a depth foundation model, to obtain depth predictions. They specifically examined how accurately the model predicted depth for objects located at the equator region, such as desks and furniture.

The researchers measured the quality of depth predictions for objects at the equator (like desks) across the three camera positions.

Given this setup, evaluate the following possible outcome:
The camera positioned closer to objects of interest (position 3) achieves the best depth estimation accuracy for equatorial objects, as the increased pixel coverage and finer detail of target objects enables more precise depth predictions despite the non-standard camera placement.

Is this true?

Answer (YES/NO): YES